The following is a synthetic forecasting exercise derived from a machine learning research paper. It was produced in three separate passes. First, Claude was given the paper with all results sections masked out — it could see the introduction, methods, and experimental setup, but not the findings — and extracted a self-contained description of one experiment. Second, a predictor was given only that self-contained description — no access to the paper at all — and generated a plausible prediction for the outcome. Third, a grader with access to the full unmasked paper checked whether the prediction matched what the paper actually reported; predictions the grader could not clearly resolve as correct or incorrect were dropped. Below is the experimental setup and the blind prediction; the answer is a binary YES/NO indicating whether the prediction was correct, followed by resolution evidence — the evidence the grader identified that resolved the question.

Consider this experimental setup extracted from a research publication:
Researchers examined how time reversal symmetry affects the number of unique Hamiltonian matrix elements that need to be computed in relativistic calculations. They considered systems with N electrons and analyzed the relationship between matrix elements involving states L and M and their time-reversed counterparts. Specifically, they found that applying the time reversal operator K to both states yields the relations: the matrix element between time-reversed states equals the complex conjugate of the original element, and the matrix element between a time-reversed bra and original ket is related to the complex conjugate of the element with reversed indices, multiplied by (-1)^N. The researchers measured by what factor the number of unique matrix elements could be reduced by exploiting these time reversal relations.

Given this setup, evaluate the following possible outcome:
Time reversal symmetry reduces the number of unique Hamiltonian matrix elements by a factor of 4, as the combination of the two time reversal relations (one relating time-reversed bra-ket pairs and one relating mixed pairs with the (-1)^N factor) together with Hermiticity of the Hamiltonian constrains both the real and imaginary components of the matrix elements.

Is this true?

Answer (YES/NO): NO